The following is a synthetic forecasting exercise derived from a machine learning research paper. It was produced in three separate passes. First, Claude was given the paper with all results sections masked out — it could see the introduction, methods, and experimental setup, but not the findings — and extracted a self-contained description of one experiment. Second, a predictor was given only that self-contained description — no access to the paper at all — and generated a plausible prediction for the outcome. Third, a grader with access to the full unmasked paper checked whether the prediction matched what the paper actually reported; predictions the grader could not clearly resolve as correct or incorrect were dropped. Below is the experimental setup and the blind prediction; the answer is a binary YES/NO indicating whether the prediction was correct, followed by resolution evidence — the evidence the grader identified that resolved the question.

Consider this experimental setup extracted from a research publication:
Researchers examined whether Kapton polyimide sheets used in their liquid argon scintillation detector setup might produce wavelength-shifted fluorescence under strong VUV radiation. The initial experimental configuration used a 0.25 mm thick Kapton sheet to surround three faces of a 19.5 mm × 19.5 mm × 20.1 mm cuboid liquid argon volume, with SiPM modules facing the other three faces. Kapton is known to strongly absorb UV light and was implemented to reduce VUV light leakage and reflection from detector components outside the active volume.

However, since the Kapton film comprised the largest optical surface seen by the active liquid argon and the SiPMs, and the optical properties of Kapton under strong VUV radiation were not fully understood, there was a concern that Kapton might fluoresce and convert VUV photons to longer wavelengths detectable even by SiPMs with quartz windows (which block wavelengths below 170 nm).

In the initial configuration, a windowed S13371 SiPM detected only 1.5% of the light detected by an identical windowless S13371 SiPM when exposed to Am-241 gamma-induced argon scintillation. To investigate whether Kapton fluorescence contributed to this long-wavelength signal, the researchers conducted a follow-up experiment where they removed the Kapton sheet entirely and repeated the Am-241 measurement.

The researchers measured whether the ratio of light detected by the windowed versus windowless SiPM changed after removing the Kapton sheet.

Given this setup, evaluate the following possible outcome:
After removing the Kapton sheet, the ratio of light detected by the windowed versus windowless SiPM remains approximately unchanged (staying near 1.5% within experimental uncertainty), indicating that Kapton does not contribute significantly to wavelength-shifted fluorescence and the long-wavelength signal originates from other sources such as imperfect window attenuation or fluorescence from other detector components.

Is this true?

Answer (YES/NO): YES